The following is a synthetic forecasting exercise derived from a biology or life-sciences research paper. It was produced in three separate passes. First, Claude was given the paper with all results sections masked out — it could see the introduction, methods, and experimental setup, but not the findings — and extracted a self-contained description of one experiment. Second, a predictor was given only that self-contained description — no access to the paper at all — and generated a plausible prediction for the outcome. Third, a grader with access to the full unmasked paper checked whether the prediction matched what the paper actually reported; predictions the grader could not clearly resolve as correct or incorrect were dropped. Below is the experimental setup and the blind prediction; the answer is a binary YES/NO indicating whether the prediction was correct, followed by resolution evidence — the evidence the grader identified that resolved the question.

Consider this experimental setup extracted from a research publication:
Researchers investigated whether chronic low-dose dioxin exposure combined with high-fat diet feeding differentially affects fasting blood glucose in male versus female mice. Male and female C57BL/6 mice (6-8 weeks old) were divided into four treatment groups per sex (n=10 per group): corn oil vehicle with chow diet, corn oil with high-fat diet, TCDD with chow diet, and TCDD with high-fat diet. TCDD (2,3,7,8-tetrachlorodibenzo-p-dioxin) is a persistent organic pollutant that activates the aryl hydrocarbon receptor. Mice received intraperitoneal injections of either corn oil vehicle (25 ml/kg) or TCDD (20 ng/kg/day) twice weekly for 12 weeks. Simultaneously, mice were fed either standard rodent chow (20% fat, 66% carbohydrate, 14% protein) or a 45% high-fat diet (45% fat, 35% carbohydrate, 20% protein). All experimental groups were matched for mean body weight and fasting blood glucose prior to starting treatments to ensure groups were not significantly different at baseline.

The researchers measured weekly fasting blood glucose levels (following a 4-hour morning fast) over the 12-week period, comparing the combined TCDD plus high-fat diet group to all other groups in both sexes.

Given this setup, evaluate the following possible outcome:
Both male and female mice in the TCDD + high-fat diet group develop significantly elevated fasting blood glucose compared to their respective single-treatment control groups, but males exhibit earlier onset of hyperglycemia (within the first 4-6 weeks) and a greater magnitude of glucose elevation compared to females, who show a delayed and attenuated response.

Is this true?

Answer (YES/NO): NO